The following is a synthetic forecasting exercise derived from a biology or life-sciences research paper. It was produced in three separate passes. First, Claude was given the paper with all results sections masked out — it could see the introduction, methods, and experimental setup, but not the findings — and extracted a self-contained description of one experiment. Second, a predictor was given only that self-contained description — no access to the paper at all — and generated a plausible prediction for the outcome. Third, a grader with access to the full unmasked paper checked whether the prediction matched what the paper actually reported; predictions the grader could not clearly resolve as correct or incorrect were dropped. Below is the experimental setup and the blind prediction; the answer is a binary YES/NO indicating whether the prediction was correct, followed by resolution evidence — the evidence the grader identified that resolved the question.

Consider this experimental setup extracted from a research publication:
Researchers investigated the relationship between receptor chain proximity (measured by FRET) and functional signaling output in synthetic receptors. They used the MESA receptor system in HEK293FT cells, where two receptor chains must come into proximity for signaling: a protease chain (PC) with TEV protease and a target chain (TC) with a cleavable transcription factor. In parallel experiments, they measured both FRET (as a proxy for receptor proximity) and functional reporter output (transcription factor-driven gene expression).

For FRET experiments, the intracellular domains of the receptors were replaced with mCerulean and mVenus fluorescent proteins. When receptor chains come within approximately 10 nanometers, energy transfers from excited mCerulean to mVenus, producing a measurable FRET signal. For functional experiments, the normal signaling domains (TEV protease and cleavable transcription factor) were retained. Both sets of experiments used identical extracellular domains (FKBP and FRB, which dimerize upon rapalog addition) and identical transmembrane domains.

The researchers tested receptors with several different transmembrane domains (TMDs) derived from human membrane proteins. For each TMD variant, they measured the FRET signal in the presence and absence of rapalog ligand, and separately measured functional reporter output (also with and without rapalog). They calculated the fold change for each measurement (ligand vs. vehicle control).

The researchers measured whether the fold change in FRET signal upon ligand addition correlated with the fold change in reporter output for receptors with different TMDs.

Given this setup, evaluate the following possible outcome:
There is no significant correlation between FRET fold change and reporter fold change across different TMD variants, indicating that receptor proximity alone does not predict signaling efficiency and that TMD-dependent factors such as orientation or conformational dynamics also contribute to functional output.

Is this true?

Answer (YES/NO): YES